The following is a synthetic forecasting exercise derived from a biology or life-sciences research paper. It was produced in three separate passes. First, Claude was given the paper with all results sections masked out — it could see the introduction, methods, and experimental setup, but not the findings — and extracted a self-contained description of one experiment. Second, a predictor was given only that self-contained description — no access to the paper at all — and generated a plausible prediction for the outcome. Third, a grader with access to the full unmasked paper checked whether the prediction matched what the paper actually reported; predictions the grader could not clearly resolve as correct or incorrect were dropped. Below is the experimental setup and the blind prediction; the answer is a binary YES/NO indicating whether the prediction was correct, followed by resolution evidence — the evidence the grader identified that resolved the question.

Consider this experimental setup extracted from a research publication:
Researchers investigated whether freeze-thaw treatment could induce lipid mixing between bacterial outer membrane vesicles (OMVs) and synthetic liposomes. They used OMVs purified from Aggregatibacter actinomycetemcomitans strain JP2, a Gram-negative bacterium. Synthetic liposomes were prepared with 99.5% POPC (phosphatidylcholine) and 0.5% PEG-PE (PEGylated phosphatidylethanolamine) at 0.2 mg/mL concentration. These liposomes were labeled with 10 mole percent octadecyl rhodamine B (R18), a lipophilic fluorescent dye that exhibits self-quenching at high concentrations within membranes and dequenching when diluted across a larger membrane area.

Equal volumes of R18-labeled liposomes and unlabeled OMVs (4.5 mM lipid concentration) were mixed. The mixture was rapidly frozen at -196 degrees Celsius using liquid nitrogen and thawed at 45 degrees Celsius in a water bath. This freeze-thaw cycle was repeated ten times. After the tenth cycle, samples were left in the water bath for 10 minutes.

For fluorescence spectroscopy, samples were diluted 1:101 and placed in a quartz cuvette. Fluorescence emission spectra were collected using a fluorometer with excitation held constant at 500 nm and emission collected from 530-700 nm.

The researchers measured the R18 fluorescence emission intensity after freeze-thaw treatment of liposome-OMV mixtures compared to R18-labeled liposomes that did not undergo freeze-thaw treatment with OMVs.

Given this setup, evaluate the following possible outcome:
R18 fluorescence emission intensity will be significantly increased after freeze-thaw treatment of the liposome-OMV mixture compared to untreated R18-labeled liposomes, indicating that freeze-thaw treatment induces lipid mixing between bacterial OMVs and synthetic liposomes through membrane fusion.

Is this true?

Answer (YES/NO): YES